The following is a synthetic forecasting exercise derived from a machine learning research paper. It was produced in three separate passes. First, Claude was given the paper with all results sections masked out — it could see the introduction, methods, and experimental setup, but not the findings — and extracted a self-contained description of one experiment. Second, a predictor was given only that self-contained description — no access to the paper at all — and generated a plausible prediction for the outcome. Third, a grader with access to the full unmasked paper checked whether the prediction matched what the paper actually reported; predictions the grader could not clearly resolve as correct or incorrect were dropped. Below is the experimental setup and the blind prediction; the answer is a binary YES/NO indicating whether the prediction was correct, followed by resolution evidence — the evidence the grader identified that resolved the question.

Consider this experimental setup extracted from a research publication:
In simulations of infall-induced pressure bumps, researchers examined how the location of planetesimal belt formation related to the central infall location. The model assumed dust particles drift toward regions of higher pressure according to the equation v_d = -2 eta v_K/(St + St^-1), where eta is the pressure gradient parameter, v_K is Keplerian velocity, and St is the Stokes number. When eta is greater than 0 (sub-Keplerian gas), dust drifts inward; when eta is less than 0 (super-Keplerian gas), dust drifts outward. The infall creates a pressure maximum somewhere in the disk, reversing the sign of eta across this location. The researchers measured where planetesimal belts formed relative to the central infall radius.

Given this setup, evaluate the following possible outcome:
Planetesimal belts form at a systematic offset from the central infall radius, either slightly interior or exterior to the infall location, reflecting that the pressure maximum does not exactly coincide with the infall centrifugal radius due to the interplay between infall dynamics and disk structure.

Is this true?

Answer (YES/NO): NO